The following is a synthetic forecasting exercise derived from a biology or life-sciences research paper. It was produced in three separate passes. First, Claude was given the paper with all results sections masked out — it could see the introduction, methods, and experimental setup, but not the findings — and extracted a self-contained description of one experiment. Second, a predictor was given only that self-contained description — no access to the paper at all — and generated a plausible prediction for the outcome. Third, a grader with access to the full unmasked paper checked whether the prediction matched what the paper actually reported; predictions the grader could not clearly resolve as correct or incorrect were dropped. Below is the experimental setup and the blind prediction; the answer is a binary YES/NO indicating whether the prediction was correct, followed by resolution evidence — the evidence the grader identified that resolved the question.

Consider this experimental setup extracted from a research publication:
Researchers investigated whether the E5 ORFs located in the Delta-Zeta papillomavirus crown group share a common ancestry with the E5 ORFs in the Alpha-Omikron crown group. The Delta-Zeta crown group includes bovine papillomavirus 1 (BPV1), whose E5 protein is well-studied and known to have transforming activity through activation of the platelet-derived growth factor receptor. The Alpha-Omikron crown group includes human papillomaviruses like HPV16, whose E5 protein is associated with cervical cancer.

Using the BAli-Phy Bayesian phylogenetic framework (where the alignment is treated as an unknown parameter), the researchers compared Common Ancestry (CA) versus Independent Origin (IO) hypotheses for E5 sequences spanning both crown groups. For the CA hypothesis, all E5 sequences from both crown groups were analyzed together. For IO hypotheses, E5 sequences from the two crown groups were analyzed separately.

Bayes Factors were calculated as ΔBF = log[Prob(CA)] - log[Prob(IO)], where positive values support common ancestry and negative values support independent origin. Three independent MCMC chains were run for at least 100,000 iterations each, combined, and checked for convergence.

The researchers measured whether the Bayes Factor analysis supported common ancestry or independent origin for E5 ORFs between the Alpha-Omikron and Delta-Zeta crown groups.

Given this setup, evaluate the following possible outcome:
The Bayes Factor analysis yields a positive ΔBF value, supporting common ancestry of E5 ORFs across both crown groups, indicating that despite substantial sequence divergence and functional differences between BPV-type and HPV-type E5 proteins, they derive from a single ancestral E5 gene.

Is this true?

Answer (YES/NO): NO